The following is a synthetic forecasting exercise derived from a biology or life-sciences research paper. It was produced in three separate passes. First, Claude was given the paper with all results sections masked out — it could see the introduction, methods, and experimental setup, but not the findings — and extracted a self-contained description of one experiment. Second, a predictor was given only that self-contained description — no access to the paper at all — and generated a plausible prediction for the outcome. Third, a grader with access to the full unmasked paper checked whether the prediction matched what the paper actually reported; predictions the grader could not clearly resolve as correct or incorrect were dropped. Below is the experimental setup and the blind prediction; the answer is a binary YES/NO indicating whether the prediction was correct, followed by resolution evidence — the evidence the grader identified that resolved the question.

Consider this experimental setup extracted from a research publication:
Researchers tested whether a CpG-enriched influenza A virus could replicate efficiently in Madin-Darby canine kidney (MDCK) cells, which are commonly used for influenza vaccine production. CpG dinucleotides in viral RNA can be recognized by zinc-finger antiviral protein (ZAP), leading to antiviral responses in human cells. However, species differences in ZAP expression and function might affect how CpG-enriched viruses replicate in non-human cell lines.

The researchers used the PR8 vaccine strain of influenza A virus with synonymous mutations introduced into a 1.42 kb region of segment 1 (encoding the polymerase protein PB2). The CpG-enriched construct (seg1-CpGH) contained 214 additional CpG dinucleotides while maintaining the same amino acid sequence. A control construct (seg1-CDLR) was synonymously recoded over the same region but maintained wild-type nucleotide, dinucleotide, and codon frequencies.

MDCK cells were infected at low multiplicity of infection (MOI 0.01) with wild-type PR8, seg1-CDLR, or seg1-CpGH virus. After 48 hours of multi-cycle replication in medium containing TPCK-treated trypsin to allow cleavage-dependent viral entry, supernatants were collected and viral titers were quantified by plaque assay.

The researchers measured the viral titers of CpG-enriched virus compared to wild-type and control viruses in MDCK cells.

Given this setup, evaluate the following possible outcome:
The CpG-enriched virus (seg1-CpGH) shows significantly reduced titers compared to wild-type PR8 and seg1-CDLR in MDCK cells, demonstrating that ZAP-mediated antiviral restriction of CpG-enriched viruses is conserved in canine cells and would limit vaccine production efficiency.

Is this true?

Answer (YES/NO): NO